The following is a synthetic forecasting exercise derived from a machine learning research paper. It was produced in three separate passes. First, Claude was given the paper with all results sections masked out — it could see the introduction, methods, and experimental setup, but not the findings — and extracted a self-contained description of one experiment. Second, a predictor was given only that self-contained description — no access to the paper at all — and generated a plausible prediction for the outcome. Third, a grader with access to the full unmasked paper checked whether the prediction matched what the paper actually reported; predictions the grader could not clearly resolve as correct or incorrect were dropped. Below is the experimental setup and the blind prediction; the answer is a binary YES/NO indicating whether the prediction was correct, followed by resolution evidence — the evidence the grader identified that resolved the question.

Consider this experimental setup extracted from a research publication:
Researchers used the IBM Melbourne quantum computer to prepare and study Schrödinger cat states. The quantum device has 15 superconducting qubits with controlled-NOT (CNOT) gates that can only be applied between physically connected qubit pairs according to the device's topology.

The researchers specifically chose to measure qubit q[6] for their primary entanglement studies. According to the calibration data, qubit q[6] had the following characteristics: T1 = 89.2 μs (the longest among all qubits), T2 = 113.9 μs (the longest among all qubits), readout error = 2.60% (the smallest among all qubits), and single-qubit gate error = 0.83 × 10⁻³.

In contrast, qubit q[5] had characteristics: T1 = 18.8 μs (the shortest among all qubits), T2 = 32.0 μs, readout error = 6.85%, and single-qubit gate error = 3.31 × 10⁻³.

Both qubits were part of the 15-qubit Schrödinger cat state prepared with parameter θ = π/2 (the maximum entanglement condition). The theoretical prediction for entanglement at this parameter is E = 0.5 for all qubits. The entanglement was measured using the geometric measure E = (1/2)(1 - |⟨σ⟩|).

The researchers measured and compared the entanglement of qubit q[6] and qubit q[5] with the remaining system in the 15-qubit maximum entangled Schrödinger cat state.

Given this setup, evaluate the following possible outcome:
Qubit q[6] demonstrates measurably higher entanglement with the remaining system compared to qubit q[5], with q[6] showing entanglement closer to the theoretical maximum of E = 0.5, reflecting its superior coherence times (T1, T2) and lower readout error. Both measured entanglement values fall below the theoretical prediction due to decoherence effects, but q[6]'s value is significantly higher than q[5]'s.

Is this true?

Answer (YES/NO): YES